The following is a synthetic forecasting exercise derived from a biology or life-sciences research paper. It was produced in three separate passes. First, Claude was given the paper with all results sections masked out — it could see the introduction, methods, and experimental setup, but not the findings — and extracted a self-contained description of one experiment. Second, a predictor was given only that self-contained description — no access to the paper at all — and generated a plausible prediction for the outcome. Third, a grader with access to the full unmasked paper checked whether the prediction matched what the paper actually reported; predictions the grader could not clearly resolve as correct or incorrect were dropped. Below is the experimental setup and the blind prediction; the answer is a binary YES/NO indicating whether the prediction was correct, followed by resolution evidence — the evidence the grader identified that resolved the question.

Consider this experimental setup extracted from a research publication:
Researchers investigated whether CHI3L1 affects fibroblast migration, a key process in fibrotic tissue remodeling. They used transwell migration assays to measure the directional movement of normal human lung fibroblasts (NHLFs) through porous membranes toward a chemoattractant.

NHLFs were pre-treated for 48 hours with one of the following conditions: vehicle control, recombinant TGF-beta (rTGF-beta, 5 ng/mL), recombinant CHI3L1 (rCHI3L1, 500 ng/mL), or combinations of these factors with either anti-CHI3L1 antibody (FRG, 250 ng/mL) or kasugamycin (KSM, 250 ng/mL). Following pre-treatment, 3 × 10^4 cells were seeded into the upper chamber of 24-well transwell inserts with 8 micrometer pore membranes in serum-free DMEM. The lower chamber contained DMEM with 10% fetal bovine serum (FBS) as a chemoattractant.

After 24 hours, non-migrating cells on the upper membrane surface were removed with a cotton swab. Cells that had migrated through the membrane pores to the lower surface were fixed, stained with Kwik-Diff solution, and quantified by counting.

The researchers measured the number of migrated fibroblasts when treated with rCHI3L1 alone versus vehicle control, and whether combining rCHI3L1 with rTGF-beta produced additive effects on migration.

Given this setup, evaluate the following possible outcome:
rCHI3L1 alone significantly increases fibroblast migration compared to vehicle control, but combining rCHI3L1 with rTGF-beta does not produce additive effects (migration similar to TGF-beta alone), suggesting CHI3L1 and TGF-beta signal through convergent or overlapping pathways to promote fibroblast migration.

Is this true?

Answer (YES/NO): NO